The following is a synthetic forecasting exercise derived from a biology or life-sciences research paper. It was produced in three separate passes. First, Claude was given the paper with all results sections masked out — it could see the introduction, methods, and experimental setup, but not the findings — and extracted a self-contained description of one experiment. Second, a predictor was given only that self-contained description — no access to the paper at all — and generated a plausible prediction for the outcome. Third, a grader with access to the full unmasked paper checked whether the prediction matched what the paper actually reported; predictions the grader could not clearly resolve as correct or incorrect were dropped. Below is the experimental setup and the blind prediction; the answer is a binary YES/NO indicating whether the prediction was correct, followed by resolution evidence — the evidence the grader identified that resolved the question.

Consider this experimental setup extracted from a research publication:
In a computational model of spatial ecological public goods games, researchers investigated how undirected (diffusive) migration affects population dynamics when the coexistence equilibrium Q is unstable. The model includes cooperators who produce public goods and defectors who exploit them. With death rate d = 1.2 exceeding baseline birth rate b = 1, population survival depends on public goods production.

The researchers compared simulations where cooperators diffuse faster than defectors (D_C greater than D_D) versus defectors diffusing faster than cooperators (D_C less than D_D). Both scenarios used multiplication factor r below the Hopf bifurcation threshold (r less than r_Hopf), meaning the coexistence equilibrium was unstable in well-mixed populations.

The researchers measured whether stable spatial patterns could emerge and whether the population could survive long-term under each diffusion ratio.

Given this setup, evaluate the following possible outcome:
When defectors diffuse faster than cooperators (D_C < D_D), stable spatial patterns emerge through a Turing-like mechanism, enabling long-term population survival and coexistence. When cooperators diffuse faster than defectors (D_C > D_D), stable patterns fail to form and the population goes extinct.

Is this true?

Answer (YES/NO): YES